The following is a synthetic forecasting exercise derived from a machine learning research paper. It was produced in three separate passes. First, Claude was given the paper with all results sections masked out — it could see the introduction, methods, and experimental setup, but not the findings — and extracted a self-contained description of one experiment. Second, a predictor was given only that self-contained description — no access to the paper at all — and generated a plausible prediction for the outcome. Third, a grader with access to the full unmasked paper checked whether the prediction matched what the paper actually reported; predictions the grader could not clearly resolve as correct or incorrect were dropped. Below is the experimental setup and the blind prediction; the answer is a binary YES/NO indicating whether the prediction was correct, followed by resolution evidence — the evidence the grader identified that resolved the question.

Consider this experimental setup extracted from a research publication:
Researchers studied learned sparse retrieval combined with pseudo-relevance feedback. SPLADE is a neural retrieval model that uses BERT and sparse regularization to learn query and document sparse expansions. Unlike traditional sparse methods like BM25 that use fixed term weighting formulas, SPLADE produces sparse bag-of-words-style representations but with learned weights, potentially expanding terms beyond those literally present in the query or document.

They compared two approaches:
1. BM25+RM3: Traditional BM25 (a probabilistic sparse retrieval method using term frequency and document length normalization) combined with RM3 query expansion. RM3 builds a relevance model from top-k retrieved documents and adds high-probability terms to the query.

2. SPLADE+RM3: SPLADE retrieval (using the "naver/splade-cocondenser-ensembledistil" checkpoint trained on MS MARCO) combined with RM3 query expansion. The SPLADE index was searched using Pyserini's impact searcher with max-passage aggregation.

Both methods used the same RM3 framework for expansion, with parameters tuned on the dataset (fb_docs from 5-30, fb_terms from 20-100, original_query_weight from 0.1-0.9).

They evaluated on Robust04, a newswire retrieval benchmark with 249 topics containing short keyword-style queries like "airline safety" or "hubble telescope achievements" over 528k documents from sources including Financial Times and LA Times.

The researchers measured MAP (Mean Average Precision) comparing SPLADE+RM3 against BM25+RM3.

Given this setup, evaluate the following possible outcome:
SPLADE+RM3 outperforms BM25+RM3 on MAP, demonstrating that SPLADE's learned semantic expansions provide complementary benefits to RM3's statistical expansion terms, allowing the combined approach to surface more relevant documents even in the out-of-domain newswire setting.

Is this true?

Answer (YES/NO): NO